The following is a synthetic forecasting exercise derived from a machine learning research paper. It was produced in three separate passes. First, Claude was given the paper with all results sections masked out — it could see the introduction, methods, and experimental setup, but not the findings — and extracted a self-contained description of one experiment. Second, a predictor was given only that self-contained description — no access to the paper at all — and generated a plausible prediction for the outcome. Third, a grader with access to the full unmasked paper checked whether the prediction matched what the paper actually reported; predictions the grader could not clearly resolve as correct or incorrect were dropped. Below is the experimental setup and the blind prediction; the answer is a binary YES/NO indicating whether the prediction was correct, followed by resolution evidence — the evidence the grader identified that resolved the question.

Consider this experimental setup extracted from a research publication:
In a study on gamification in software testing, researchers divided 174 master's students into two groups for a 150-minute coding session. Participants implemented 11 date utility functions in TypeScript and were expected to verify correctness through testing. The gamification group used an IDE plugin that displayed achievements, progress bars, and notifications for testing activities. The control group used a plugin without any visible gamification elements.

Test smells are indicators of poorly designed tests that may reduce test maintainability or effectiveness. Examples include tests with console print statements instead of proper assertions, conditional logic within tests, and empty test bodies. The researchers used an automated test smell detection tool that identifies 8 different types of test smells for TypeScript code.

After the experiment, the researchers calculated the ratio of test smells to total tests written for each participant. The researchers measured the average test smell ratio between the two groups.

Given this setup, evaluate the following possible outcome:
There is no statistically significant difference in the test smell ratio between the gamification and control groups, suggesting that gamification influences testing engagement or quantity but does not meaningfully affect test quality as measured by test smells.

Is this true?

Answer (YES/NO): NO